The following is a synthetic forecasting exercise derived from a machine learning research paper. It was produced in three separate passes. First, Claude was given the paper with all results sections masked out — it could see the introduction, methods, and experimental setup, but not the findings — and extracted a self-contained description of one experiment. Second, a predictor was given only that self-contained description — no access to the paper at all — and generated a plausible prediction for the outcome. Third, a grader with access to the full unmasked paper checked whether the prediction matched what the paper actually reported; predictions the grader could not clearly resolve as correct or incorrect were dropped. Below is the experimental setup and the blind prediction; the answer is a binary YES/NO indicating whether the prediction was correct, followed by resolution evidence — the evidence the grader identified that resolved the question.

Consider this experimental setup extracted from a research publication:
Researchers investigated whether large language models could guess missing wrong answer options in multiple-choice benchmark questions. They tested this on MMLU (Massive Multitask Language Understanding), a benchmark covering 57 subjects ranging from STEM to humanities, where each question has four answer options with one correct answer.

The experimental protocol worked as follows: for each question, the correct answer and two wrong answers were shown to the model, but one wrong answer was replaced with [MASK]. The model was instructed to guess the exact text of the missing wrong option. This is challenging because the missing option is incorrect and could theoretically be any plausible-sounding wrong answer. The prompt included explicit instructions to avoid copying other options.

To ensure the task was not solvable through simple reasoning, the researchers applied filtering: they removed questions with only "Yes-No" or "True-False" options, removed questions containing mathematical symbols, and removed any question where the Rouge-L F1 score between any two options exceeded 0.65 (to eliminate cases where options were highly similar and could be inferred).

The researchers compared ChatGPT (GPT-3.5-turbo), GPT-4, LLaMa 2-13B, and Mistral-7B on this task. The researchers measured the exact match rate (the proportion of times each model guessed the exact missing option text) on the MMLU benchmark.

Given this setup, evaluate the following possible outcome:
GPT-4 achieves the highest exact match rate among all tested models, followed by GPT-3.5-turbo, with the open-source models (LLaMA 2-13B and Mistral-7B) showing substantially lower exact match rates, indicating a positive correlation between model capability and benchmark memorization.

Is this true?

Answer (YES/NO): NO